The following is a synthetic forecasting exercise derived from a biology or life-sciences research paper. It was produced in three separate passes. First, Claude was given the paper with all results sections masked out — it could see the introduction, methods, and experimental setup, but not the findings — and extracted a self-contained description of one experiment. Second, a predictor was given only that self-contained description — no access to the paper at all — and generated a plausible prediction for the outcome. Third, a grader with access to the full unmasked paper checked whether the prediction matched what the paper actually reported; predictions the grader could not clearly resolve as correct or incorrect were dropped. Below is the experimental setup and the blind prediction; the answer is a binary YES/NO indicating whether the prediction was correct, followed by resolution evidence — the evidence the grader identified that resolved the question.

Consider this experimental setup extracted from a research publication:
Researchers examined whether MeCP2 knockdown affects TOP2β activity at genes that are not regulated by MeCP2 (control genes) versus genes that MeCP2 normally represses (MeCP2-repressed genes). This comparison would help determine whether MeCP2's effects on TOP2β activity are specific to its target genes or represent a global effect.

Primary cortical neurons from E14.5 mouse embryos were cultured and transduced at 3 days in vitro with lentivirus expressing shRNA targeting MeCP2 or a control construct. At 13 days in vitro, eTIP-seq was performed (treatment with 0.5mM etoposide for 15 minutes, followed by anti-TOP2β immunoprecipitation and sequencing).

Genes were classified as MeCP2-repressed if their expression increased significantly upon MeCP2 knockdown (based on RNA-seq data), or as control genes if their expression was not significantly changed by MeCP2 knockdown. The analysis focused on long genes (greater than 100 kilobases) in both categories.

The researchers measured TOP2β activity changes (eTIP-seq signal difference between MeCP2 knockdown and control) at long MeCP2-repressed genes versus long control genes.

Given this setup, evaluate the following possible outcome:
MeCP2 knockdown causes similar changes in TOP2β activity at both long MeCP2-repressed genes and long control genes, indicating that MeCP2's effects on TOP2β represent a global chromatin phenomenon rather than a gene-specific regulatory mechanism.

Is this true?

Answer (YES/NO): NO